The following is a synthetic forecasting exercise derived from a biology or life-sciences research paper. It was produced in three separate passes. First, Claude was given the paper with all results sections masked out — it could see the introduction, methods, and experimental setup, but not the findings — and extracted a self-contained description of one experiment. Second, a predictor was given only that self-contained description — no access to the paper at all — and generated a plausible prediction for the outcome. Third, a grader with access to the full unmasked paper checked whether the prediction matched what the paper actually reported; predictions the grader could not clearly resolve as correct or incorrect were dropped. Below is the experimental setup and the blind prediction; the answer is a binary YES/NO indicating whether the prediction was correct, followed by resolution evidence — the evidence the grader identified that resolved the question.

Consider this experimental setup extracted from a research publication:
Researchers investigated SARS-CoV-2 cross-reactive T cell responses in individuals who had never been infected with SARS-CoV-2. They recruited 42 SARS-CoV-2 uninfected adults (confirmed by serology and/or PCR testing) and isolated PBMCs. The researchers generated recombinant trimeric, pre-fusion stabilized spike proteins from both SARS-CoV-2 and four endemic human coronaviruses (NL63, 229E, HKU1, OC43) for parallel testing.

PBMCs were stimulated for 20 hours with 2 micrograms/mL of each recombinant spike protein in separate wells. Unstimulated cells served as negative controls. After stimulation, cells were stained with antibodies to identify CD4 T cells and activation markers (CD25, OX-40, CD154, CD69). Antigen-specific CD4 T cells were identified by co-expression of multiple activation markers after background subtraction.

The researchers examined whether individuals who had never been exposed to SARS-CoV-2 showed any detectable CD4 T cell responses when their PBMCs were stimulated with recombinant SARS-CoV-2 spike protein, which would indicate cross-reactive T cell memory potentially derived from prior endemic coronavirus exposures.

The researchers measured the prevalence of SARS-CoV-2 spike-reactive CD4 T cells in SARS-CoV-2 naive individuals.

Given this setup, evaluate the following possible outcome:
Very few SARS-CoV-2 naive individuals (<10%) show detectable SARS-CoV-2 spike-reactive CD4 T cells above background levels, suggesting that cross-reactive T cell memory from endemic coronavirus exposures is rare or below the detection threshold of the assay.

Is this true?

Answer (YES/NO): NO